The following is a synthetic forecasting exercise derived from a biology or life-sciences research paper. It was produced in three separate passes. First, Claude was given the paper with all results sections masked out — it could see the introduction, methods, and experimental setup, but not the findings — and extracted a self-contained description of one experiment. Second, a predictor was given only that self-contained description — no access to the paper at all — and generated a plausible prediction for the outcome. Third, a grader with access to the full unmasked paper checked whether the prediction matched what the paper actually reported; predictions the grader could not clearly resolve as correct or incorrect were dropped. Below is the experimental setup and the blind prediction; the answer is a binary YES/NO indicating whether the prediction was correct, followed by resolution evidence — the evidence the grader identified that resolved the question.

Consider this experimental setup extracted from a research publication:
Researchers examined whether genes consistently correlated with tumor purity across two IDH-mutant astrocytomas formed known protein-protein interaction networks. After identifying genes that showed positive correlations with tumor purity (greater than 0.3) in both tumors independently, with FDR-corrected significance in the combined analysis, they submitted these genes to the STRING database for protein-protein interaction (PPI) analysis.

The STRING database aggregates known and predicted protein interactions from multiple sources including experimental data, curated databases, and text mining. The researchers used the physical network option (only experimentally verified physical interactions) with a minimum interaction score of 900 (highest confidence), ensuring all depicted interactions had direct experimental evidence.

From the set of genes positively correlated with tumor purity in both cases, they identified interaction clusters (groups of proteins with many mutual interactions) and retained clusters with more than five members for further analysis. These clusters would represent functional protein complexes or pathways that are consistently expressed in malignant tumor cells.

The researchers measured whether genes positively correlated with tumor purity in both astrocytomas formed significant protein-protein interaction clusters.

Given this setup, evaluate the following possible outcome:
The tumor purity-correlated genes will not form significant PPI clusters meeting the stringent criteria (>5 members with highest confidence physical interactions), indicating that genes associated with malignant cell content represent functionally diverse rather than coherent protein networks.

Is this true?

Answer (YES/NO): NO